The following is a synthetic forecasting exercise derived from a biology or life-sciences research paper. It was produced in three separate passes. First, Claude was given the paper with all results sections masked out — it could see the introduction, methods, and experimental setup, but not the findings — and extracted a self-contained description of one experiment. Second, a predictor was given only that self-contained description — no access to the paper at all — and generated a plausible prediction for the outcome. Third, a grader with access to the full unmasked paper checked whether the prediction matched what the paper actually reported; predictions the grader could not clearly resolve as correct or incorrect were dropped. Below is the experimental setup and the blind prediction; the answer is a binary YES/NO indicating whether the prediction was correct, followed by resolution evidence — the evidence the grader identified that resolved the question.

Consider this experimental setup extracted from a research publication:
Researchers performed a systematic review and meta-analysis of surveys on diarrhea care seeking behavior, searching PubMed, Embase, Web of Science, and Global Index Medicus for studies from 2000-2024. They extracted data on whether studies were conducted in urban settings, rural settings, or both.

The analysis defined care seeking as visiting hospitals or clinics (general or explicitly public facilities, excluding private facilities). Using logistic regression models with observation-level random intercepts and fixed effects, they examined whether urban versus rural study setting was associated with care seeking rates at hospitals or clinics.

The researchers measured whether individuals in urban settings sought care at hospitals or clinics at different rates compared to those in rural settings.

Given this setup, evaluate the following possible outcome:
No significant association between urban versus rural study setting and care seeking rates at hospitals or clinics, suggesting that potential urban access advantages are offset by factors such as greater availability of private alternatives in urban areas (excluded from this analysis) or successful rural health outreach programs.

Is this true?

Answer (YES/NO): YES